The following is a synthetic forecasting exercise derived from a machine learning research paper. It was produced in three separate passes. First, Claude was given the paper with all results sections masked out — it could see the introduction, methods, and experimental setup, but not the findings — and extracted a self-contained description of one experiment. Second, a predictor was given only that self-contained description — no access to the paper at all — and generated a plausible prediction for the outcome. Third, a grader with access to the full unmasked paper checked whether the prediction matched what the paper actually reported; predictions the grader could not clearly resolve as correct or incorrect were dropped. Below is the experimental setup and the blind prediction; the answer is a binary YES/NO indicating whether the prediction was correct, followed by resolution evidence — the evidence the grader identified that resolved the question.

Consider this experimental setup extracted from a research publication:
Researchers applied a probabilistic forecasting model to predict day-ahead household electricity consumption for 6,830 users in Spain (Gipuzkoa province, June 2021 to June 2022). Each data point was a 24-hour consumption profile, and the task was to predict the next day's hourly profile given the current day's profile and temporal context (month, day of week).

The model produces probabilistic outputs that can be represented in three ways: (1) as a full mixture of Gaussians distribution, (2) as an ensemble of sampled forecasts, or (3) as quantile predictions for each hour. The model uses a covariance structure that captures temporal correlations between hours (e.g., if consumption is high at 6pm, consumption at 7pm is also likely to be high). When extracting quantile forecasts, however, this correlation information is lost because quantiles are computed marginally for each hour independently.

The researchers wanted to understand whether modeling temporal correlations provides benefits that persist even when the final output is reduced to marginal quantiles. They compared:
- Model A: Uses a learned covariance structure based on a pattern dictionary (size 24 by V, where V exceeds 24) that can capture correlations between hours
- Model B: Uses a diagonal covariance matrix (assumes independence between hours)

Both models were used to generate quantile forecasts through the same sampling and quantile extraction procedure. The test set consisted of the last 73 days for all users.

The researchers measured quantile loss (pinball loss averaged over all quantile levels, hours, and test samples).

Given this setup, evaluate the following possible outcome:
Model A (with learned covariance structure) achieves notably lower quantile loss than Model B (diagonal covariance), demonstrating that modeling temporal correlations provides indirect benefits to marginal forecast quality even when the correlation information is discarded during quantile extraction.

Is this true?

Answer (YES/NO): YES